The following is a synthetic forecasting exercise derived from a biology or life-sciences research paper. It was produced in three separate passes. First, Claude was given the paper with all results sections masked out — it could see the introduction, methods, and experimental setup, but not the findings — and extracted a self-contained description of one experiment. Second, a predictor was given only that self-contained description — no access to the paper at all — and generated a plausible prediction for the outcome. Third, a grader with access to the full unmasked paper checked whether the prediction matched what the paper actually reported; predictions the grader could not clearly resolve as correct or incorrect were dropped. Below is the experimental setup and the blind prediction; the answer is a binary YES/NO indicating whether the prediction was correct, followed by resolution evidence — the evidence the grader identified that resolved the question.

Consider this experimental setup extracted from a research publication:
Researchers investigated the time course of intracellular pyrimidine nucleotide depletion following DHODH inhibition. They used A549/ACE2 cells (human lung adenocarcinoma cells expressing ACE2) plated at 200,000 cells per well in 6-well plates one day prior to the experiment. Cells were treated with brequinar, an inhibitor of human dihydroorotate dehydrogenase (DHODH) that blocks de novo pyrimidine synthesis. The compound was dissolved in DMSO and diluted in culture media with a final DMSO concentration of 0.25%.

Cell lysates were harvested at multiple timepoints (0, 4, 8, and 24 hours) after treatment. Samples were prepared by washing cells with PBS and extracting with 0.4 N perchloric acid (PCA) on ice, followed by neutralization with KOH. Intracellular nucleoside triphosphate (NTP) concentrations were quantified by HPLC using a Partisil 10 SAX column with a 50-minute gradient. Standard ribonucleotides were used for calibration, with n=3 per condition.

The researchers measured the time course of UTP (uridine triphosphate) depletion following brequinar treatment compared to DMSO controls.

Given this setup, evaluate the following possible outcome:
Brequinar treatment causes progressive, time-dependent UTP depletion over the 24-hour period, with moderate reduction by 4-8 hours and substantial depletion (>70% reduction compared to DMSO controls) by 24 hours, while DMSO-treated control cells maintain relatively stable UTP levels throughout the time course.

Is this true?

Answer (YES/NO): NO